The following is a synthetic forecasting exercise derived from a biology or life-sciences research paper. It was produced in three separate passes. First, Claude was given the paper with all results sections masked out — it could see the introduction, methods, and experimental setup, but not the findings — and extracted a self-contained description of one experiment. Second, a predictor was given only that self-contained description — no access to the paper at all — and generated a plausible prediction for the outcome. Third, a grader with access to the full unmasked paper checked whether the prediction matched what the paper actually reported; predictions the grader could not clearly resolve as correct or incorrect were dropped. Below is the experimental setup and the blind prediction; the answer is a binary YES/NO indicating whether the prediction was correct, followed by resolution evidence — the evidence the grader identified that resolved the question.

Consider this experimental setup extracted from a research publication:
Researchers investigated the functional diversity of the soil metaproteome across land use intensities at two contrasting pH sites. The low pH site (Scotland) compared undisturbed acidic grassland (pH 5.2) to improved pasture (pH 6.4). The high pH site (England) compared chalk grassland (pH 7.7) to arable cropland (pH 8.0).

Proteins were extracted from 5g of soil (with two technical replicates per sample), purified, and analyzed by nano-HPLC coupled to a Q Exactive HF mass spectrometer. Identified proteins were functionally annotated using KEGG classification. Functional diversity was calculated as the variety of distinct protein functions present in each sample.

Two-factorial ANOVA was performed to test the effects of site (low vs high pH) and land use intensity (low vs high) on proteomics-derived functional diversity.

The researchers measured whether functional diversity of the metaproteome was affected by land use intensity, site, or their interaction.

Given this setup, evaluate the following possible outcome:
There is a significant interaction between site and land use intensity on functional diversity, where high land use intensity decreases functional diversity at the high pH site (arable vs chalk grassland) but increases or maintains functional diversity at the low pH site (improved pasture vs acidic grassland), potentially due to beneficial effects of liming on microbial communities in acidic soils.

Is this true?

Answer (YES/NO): NO